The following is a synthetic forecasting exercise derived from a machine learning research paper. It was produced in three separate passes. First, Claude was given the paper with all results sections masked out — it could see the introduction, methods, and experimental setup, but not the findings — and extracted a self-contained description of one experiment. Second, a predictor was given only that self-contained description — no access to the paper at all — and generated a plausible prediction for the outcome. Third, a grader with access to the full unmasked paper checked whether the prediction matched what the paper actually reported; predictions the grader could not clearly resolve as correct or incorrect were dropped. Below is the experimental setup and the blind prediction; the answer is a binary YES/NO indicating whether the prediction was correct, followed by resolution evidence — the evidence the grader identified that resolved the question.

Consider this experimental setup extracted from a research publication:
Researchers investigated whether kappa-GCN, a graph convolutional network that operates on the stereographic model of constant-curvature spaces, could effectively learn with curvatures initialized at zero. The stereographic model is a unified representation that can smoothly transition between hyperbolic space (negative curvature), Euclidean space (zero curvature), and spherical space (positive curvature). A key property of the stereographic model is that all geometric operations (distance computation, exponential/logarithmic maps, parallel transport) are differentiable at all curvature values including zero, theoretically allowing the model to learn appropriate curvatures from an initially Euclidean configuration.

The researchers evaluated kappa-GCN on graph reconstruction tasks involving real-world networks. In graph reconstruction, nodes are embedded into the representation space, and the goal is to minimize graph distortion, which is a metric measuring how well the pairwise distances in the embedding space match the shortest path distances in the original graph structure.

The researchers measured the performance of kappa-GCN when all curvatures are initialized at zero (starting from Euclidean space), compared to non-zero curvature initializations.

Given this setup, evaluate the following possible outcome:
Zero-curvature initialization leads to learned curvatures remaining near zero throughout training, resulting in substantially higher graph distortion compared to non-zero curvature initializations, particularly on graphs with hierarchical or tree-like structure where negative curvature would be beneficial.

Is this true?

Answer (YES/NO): NO